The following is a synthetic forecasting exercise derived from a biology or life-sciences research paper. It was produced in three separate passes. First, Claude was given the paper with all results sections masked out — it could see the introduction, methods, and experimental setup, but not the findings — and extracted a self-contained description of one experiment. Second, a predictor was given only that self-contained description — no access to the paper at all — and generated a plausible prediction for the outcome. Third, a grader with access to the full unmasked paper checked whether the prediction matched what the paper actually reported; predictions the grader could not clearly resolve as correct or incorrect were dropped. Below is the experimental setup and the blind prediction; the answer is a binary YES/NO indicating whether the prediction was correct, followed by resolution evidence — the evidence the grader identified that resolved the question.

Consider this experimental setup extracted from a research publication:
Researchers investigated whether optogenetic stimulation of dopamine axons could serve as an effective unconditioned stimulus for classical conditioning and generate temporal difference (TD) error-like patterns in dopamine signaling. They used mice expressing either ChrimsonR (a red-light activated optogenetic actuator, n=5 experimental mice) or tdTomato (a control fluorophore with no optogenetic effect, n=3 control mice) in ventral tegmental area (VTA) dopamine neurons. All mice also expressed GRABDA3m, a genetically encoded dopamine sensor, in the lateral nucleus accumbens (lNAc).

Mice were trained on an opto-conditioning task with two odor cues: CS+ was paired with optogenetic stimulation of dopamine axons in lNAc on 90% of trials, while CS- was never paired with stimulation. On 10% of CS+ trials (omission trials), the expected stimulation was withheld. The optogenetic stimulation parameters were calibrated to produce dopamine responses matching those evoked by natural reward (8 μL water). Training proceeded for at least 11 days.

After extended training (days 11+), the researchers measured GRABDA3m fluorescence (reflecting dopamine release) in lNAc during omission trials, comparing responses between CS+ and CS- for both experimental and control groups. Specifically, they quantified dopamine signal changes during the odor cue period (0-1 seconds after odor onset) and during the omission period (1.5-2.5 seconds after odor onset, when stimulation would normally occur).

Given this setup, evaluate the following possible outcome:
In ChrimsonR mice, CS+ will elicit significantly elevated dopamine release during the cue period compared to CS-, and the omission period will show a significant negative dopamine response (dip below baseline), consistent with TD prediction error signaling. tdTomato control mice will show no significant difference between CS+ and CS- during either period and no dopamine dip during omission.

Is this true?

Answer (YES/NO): YES